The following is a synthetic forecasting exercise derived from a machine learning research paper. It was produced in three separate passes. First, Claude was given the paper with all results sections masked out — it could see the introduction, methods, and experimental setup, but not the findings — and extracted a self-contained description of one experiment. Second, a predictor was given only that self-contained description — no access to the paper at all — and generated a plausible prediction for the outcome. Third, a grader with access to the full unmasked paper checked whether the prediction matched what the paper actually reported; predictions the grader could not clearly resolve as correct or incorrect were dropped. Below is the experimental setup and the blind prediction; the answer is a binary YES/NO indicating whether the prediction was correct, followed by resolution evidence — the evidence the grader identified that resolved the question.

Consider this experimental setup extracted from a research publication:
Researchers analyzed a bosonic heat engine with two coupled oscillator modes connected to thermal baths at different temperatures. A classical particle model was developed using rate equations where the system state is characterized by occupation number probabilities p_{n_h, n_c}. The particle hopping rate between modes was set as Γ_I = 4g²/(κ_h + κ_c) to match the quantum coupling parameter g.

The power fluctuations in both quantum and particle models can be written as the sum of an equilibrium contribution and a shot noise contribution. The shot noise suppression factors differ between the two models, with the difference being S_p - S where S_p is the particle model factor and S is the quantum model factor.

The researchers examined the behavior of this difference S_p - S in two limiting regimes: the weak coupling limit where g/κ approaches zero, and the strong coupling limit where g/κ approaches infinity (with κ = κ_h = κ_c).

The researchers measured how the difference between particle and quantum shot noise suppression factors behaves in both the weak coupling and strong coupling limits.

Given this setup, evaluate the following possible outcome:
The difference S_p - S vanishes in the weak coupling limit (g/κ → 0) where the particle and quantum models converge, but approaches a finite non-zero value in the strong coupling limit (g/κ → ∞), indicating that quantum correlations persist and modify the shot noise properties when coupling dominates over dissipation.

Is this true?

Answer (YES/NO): NO